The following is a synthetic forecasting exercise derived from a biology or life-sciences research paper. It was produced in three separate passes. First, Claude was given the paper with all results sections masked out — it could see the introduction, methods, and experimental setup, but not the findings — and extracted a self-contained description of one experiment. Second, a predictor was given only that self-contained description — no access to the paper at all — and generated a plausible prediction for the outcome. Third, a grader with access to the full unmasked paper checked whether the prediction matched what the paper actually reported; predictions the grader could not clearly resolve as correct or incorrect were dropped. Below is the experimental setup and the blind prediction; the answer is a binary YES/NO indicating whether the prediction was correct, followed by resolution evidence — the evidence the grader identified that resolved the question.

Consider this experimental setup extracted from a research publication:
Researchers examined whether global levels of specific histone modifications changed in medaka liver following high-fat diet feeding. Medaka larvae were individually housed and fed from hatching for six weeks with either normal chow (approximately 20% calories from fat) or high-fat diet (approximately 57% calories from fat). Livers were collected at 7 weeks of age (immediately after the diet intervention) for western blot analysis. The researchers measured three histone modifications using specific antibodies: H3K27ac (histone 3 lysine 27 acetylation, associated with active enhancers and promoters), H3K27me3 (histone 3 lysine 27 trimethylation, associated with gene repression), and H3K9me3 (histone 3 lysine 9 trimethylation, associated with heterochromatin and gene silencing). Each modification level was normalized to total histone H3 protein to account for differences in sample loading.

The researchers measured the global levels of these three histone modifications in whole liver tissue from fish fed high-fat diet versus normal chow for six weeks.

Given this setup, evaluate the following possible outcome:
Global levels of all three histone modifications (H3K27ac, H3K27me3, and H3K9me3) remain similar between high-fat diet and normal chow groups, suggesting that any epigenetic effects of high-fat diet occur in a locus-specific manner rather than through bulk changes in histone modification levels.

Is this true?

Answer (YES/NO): YES